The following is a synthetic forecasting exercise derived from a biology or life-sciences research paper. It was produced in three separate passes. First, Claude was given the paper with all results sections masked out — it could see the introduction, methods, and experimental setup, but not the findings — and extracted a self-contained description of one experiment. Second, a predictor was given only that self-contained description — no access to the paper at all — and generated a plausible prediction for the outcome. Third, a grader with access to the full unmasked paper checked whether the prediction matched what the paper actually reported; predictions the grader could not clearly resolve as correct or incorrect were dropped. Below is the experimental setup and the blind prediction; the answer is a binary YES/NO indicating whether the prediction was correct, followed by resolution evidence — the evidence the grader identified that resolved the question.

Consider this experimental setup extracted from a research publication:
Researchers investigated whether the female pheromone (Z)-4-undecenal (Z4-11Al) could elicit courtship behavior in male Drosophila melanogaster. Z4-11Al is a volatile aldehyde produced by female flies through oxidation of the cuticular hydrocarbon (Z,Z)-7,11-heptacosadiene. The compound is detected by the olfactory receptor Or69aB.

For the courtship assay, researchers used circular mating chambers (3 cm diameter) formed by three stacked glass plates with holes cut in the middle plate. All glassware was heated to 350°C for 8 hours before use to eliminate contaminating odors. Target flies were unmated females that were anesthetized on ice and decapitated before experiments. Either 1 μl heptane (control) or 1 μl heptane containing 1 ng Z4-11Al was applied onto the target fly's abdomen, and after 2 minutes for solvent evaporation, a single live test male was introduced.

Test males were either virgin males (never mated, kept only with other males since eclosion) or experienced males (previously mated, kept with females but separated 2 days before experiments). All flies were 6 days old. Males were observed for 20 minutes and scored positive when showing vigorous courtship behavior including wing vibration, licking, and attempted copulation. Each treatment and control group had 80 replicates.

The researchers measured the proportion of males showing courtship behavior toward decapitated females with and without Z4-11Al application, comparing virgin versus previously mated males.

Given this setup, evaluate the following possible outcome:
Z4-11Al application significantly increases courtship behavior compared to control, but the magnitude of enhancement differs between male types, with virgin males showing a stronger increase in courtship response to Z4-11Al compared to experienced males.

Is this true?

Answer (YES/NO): NO